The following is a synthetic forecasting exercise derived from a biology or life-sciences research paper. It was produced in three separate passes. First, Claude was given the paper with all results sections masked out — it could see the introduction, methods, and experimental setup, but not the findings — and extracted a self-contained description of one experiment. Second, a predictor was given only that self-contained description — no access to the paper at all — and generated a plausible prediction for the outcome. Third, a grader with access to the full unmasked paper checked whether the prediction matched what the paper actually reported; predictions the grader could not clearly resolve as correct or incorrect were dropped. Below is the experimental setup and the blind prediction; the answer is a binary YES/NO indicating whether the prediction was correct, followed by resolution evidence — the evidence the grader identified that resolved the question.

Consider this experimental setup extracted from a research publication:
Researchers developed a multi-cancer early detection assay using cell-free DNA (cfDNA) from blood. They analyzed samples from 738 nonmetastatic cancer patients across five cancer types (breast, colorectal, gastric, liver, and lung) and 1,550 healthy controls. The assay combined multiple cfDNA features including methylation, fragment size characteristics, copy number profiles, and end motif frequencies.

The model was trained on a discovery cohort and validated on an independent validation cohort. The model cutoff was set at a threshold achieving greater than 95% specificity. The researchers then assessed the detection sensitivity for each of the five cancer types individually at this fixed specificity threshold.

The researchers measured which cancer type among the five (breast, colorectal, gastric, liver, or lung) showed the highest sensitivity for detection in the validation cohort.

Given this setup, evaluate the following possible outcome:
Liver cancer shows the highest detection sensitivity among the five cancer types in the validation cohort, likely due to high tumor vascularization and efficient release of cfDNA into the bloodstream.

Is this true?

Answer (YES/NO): YES